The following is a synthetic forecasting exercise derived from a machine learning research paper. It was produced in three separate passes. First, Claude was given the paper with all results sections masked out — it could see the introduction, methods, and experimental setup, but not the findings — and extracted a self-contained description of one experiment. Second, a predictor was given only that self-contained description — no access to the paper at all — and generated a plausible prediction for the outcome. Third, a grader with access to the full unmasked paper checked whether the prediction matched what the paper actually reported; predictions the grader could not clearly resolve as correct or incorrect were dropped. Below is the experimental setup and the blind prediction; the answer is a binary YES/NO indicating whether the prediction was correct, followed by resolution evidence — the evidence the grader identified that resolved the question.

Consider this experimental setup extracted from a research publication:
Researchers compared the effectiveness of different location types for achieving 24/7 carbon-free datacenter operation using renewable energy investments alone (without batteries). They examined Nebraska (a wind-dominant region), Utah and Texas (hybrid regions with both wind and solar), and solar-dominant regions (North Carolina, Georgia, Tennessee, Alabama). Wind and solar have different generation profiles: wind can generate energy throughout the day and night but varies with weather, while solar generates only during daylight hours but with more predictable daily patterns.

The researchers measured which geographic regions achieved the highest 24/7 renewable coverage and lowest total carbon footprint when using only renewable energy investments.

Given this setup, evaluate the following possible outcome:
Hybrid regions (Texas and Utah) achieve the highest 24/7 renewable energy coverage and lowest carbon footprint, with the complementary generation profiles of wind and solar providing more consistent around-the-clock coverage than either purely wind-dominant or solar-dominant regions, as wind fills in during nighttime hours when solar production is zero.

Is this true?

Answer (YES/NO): NO